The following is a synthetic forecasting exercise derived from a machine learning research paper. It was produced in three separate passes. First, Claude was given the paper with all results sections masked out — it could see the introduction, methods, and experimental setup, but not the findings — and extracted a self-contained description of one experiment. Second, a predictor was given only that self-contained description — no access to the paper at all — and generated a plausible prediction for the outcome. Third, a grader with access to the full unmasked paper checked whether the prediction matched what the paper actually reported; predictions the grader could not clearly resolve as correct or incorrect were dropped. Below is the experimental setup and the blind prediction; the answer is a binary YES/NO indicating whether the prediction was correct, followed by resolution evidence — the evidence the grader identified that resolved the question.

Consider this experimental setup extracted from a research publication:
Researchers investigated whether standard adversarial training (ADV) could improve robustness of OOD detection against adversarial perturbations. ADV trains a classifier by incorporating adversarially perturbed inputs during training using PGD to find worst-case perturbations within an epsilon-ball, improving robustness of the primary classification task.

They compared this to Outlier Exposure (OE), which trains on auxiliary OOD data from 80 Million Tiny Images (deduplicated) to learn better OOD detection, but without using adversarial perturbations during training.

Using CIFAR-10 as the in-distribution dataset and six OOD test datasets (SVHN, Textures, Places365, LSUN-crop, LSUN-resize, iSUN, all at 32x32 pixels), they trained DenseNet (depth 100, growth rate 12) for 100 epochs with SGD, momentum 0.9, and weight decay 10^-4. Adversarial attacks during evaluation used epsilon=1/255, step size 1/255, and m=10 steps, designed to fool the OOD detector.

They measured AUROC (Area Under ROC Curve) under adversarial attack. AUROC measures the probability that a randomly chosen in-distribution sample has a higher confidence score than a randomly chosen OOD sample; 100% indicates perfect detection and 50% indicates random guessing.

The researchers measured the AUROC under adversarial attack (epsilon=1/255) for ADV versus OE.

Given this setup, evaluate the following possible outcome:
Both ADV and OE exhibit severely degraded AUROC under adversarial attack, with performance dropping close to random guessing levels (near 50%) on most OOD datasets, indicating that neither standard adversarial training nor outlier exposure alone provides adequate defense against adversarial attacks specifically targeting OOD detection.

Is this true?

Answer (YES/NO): NO